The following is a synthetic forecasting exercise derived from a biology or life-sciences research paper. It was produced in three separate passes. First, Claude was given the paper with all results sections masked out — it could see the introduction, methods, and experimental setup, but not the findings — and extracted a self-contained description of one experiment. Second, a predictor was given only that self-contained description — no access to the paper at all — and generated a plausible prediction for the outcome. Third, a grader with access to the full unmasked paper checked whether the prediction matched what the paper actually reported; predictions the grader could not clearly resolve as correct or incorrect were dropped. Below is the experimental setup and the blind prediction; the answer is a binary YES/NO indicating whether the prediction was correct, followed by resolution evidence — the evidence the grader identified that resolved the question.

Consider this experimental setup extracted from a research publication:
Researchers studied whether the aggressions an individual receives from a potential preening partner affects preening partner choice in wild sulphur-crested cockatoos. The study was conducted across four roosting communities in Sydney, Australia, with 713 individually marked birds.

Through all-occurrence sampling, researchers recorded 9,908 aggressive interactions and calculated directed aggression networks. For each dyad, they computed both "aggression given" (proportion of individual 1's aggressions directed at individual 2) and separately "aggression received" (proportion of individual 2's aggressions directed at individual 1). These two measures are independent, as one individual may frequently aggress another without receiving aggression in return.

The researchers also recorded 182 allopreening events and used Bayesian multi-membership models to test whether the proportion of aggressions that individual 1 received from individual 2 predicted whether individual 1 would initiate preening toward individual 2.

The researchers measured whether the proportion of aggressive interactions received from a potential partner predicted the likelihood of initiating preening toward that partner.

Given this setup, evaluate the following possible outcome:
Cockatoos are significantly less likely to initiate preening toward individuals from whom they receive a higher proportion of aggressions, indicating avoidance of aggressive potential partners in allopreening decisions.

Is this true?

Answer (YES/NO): NO